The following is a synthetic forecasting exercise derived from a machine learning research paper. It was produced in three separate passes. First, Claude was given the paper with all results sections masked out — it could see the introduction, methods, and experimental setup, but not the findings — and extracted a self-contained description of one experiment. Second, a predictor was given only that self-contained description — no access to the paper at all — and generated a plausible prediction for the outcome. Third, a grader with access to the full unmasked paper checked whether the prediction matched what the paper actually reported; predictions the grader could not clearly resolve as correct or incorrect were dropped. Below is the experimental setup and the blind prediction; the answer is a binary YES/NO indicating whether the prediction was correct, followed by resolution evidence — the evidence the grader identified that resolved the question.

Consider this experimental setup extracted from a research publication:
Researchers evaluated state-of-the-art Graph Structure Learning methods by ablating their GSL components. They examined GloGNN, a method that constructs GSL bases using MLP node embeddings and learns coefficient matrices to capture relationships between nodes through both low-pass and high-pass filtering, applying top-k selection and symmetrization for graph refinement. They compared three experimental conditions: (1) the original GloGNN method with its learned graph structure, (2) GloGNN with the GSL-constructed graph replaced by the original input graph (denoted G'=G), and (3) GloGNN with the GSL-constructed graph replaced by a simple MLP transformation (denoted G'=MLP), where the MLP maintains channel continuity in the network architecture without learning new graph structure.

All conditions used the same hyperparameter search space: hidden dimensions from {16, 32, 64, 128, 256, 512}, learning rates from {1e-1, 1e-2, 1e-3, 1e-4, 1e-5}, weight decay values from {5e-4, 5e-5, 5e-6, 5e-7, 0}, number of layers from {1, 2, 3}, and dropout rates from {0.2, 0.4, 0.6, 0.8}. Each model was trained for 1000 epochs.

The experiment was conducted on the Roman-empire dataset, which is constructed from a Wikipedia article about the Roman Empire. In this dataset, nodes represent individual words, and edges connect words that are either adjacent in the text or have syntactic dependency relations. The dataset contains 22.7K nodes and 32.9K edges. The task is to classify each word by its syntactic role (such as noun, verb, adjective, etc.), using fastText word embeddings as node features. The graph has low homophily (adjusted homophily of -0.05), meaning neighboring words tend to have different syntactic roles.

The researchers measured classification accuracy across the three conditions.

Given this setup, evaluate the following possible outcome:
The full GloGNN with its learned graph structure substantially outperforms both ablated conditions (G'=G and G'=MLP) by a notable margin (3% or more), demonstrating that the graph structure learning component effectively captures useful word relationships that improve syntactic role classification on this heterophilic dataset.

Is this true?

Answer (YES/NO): NO